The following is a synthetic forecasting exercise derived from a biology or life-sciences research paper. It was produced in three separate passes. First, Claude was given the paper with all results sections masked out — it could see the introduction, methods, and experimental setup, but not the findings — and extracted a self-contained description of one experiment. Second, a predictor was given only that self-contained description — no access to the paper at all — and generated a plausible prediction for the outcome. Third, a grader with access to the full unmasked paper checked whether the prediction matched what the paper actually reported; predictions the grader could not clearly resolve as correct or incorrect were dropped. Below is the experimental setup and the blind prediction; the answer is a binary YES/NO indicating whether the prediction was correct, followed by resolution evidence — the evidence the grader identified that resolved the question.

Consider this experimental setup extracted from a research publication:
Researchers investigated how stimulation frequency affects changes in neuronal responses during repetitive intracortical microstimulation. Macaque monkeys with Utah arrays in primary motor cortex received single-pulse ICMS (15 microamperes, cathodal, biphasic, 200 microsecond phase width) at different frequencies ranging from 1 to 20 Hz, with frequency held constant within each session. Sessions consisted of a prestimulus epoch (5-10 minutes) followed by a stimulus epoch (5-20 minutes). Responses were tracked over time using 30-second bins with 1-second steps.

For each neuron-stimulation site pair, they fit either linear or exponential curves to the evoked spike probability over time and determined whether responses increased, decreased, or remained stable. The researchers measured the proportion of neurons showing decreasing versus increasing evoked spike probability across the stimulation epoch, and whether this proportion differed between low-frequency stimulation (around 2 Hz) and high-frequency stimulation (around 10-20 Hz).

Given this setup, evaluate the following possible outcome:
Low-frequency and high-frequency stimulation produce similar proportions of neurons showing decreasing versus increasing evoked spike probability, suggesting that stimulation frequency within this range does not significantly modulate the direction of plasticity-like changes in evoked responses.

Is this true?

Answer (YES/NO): NO